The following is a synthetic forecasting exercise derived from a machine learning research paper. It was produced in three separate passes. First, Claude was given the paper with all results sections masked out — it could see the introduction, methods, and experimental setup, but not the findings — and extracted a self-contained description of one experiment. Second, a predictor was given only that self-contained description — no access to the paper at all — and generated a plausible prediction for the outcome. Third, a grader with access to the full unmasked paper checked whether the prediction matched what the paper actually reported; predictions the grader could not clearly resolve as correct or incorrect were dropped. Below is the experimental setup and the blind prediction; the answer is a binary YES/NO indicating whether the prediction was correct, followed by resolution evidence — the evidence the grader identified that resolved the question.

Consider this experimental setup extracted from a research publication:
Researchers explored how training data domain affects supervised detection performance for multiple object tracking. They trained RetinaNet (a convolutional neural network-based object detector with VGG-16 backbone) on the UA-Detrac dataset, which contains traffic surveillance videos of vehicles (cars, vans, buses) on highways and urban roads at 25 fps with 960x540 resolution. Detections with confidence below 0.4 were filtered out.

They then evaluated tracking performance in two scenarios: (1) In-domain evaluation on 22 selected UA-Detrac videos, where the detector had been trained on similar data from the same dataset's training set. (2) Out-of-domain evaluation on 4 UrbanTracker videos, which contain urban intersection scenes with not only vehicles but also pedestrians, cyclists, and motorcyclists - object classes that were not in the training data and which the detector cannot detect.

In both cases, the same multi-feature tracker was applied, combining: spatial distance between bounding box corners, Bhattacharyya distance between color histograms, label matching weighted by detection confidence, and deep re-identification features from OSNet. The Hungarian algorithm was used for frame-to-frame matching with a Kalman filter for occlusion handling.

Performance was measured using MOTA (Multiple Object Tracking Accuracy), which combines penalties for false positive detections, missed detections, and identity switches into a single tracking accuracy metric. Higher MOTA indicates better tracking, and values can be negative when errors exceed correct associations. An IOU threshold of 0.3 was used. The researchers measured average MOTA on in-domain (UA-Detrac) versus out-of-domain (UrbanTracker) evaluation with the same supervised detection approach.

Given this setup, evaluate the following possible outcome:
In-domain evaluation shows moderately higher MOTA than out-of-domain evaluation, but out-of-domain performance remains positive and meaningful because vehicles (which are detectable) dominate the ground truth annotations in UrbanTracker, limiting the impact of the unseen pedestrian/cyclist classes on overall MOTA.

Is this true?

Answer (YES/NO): NO